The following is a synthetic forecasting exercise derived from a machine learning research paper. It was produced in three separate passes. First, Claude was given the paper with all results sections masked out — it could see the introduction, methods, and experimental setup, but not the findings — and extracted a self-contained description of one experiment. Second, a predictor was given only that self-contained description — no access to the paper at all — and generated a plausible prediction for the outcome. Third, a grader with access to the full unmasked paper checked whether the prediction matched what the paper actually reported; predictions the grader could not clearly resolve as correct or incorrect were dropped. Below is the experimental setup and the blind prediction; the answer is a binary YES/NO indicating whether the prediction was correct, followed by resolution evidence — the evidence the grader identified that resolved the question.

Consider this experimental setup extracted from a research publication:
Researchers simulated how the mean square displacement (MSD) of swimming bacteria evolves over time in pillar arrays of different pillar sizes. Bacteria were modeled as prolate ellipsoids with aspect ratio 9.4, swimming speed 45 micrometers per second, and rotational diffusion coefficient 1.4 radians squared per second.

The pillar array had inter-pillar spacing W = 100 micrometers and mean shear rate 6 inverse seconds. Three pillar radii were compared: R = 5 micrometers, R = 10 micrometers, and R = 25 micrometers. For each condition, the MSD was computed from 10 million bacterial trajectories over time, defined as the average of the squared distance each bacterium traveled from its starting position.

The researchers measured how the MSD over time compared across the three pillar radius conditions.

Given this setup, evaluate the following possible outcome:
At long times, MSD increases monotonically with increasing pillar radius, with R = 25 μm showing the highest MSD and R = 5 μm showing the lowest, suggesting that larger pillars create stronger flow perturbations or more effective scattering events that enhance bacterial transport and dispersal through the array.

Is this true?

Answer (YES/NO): NO